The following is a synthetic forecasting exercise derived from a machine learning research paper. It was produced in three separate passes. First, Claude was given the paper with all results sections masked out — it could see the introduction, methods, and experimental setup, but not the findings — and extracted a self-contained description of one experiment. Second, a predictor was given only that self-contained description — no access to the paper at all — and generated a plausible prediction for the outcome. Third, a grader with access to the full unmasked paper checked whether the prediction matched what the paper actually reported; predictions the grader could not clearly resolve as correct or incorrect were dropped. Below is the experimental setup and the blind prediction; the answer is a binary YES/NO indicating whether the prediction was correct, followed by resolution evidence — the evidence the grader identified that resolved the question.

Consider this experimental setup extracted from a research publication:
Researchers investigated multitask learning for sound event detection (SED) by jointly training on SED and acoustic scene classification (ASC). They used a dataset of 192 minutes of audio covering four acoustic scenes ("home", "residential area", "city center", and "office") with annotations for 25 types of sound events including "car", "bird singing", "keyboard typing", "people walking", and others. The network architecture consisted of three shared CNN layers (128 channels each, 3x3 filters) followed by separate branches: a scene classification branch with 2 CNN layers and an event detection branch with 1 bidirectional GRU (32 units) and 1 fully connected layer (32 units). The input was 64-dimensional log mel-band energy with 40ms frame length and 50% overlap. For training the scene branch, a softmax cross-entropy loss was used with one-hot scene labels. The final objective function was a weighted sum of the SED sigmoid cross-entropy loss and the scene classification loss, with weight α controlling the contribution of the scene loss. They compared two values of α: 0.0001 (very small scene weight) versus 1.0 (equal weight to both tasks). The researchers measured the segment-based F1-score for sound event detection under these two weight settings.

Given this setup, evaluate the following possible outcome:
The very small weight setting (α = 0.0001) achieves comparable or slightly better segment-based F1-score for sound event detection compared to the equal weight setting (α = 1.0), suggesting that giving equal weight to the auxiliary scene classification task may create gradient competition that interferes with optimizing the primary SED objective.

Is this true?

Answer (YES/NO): NO